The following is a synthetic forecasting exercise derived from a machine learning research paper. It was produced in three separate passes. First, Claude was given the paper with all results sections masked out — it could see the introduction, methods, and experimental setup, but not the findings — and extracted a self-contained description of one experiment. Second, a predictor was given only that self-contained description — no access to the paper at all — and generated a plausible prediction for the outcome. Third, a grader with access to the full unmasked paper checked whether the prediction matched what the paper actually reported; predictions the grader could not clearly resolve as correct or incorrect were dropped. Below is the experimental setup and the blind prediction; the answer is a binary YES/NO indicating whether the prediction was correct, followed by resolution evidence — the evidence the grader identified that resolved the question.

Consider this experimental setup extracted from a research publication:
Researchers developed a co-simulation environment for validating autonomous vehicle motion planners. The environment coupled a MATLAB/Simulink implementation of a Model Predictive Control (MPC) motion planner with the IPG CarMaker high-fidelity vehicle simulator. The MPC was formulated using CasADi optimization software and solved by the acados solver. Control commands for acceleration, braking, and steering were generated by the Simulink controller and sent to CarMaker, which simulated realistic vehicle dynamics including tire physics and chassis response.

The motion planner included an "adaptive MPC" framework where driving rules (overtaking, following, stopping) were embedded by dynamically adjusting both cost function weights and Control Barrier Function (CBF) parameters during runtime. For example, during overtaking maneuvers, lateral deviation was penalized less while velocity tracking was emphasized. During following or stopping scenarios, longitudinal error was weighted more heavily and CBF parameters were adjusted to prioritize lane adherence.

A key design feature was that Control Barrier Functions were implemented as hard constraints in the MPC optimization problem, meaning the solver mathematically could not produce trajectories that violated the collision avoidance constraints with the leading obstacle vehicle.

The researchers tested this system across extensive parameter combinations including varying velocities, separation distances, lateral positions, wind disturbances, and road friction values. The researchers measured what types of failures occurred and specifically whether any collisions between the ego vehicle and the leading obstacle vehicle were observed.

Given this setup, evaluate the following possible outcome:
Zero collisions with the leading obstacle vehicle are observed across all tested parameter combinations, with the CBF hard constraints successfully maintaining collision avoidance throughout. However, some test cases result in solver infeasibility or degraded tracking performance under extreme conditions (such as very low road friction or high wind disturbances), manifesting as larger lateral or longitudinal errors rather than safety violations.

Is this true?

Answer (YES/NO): YES